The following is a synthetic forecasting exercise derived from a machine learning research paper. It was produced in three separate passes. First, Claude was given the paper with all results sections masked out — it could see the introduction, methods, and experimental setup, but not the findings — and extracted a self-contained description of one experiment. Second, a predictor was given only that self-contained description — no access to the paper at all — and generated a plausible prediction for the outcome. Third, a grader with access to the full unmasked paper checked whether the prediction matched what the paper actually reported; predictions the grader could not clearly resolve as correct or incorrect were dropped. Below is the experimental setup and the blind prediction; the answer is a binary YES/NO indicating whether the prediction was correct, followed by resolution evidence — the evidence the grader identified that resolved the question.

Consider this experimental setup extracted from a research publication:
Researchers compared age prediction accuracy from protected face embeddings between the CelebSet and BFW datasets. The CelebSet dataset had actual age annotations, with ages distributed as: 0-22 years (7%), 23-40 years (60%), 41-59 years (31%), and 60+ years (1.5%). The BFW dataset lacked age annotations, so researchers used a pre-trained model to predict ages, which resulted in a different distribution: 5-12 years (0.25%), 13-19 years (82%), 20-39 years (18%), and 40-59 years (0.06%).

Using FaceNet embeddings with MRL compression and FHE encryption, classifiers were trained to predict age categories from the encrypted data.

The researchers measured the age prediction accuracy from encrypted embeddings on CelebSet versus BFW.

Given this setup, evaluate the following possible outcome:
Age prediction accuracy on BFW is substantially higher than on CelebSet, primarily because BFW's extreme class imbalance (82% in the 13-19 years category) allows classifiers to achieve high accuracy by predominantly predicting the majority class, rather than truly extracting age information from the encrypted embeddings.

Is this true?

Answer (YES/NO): NO